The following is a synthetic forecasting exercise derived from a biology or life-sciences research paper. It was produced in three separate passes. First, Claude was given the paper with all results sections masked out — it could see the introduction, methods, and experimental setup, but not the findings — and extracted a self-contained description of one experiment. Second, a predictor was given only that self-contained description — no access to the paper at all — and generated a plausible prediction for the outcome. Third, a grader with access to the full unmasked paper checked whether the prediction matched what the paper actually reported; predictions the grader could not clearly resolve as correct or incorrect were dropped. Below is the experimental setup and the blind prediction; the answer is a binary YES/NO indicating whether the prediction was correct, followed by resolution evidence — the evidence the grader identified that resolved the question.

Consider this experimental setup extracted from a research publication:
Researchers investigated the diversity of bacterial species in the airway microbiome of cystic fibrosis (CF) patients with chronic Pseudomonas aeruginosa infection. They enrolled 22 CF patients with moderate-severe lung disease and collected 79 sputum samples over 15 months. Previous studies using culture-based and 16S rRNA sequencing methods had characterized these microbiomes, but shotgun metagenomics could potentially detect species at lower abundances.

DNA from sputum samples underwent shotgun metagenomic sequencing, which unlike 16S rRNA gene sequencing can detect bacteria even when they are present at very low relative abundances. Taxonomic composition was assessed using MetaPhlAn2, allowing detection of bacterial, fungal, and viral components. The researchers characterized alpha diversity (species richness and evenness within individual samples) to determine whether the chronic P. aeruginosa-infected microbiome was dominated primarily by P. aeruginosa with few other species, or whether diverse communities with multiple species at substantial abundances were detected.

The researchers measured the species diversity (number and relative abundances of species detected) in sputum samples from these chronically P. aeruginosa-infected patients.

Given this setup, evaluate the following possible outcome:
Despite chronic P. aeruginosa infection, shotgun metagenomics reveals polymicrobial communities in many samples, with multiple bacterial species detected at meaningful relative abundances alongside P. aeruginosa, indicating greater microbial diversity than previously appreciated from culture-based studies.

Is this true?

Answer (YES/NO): YES